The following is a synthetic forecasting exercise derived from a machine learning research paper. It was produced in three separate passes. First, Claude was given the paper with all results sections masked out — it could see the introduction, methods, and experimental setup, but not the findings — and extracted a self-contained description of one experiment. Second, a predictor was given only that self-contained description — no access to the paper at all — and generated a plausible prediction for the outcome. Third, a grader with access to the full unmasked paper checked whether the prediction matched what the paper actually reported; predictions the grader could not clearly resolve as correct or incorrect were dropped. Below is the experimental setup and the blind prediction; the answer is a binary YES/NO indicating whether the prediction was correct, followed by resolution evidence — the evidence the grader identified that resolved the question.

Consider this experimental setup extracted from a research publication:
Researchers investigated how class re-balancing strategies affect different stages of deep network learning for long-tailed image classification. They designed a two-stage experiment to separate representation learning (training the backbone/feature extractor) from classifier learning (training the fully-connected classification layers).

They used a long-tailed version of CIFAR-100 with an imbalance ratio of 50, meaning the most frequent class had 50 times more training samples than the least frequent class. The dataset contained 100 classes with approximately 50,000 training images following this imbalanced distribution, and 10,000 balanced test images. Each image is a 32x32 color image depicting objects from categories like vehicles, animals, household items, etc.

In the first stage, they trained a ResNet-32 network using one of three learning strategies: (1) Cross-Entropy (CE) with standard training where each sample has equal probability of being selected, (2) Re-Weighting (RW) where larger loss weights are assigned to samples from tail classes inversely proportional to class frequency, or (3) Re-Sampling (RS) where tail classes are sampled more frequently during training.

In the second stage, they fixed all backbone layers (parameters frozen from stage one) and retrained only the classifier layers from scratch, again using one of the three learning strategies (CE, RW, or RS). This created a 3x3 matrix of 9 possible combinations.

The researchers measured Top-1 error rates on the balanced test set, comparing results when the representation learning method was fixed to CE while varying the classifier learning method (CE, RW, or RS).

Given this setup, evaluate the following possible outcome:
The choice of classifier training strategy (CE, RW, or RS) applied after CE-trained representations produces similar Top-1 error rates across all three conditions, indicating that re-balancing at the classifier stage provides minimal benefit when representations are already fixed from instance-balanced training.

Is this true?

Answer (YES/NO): NO